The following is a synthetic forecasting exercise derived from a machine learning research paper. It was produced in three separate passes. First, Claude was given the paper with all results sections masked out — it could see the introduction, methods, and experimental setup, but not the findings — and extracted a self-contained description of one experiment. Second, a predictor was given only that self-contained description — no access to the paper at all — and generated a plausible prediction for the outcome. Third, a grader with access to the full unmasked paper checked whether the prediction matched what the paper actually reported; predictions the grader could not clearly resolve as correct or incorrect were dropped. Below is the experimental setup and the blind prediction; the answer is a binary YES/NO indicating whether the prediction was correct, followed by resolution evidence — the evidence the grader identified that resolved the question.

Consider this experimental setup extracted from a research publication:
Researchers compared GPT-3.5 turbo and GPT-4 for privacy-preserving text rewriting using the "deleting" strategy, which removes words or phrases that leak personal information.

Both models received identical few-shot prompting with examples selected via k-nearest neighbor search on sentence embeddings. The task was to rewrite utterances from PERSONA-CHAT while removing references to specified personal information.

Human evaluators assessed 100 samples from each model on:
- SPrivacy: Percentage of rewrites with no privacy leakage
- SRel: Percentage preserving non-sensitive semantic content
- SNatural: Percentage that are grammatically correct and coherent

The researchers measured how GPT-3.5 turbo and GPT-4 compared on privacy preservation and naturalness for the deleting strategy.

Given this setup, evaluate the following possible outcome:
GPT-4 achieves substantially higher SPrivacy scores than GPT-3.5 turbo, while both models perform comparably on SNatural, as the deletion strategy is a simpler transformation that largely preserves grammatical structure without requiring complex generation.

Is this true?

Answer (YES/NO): NO